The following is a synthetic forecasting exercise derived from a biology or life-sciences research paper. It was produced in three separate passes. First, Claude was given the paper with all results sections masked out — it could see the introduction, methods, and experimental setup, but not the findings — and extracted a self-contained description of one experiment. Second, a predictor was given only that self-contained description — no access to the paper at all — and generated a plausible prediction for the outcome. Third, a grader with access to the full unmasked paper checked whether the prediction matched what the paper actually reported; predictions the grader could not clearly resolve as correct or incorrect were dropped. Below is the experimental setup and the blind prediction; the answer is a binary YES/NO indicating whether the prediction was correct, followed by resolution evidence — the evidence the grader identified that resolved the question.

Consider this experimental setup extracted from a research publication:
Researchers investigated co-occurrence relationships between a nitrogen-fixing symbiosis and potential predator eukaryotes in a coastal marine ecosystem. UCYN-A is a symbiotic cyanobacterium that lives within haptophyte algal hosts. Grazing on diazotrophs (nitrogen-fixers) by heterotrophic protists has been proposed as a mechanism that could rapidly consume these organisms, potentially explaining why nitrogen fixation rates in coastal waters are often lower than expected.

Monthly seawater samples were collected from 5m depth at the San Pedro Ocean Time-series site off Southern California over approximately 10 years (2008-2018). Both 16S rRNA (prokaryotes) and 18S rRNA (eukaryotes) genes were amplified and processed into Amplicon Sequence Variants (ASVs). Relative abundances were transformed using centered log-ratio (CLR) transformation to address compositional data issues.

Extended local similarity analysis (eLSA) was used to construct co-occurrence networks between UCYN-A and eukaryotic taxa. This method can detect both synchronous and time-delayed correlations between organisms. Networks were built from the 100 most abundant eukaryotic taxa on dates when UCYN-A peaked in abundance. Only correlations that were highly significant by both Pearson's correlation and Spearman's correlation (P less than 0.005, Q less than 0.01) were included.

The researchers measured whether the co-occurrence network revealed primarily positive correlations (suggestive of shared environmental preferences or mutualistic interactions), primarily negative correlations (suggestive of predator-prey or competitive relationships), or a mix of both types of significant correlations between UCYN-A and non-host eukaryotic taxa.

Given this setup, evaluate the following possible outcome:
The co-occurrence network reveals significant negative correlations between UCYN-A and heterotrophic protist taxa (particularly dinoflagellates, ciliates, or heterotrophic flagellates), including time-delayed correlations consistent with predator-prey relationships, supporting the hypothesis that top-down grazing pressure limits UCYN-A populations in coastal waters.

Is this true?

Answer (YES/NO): NO